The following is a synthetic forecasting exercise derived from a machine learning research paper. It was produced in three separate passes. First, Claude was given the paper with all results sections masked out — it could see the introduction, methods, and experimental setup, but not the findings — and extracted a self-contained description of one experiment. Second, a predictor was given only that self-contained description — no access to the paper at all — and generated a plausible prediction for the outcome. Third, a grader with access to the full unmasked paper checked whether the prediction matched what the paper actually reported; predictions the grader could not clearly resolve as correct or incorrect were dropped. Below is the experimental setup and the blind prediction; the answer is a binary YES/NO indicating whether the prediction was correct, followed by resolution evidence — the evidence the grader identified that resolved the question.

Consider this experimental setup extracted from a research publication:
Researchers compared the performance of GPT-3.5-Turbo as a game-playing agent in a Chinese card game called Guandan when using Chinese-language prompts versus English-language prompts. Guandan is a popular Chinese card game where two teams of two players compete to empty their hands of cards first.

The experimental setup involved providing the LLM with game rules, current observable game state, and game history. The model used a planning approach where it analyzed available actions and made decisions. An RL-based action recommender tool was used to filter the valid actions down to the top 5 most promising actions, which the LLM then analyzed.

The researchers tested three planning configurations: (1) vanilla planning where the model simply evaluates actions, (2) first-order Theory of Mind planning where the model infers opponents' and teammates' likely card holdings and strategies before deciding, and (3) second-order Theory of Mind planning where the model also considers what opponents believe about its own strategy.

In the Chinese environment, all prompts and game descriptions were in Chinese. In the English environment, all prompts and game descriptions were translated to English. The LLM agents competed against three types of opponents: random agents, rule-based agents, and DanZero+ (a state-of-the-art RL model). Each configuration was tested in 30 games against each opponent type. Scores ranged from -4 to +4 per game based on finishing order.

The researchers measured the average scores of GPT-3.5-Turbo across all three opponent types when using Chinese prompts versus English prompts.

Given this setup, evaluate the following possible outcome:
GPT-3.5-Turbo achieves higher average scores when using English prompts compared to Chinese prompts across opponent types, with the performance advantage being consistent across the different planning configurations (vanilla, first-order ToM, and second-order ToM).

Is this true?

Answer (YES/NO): NO